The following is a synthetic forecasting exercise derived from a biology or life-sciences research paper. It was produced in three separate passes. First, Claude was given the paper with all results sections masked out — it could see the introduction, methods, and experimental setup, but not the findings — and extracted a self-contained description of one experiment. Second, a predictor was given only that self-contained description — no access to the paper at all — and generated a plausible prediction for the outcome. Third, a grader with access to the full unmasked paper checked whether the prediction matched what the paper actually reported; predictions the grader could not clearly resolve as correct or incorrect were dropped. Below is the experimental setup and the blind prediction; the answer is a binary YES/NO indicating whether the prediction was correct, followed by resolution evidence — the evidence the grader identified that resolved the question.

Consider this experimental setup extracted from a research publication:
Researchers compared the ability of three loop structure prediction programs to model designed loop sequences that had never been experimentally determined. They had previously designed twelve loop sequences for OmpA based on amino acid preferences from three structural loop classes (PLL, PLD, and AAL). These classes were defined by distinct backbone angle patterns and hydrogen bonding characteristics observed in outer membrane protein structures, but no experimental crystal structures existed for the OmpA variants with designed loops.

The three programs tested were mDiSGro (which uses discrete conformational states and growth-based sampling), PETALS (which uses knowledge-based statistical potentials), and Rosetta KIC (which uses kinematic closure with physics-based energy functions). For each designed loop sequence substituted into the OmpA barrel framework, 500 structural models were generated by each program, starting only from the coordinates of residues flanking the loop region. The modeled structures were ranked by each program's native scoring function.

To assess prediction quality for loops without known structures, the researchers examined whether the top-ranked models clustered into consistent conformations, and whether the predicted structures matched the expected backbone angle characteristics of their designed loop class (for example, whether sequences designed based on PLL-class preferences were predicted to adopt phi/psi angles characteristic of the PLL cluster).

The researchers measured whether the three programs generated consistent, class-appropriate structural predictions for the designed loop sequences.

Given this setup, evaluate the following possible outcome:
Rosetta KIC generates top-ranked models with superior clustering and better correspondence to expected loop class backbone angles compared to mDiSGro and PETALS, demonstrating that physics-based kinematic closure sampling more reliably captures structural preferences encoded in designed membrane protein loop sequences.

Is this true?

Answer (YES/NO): NO